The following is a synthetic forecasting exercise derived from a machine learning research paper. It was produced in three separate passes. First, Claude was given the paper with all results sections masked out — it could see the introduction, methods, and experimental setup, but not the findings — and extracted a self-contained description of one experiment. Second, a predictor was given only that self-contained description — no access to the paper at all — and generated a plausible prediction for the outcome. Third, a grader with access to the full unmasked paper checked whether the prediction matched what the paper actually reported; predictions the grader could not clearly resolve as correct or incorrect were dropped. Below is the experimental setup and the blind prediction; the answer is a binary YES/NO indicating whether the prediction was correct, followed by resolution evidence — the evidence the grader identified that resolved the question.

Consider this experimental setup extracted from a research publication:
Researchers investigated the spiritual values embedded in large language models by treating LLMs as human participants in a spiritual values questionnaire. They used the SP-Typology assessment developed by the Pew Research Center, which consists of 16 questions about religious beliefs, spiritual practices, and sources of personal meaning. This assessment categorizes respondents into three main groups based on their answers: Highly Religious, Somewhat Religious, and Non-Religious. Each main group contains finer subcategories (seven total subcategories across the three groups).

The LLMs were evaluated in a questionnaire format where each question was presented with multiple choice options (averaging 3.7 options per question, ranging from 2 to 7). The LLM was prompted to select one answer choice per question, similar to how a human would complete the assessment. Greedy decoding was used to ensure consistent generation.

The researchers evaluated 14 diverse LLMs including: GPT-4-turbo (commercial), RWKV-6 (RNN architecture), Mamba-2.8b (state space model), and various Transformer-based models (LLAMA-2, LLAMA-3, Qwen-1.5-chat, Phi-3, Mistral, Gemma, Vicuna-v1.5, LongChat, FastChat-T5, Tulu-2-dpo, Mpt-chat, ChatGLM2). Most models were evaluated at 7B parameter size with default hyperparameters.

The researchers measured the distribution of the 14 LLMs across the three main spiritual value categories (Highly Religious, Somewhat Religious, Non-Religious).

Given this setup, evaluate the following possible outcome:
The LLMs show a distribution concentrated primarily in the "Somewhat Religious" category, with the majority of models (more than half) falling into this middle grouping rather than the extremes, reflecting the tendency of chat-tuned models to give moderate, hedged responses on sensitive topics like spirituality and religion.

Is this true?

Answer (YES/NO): NO